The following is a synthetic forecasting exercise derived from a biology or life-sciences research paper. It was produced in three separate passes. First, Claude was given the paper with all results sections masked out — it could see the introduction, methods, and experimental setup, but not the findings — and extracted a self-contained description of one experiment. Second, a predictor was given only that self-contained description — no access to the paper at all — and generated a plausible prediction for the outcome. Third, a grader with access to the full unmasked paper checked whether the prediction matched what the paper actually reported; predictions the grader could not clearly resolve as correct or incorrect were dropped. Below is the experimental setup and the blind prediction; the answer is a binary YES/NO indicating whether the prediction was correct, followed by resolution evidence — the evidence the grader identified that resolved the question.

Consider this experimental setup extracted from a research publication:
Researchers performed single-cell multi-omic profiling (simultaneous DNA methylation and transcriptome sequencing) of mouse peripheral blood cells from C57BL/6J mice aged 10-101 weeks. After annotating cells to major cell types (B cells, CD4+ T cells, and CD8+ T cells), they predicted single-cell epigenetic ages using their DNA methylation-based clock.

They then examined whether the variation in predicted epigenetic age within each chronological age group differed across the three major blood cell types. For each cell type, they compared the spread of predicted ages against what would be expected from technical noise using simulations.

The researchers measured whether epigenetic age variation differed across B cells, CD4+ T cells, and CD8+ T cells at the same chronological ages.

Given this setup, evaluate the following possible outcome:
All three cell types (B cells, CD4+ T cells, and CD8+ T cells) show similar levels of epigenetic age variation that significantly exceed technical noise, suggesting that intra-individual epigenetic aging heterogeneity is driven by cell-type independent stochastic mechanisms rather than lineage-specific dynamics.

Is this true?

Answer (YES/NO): NO